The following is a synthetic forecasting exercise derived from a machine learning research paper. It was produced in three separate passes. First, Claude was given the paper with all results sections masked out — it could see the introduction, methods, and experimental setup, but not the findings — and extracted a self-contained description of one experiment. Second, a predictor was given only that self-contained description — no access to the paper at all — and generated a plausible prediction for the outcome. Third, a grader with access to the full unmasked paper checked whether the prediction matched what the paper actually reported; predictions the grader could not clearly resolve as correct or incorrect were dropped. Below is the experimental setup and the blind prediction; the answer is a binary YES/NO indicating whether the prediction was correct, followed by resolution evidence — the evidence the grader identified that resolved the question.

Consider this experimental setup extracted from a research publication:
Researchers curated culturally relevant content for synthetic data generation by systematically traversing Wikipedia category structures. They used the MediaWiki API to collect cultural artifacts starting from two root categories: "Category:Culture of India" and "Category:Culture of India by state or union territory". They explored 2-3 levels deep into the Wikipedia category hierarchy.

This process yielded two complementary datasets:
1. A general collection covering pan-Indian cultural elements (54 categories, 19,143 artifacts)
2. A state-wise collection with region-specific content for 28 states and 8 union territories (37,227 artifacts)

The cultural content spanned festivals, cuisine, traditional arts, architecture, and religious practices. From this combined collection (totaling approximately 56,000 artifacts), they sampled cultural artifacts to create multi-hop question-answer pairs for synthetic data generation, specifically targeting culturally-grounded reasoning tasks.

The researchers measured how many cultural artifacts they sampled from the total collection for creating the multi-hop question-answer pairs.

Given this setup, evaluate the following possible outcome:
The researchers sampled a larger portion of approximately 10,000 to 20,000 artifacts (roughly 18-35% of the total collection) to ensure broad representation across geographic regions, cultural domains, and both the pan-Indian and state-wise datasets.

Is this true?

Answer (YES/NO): NO